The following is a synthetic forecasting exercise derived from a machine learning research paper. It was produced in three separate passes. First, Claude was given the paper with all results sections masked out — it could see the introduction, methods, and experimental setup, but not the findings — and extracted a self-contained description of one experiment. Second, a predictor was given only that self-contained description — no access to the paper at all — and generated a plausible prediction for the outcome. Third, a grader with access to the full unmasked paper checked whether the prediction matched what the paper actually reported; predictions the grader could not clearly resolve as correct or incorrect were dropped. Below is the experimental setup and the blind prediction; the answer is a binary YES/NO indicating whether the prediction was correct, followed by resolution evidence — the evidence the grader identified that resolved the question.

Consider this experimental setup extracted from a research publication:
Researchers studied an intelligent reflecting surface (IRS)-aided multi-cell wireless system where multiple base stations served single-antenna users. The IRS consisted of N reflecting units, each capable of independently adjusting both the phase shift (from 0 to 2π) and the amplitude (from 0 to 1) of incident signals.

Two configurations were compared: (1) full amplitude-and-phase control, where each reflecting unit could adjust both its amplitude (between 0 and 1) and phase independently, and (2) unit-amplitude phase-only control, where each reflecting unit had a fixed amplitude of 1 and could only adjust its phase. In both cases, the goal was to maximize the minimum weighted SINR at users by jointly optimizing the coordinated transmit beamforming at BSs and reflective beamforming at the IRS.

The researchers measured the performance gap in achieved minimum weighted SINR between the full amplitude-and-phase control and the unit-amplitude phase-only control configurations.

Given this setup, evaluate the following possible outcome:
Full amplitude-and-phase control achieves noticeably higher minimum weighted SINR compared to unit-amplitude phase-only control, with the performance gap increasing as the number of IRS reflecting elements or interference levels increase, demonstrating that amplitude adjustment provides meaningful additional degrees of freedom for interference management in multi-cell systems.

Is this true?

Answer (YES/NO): NO